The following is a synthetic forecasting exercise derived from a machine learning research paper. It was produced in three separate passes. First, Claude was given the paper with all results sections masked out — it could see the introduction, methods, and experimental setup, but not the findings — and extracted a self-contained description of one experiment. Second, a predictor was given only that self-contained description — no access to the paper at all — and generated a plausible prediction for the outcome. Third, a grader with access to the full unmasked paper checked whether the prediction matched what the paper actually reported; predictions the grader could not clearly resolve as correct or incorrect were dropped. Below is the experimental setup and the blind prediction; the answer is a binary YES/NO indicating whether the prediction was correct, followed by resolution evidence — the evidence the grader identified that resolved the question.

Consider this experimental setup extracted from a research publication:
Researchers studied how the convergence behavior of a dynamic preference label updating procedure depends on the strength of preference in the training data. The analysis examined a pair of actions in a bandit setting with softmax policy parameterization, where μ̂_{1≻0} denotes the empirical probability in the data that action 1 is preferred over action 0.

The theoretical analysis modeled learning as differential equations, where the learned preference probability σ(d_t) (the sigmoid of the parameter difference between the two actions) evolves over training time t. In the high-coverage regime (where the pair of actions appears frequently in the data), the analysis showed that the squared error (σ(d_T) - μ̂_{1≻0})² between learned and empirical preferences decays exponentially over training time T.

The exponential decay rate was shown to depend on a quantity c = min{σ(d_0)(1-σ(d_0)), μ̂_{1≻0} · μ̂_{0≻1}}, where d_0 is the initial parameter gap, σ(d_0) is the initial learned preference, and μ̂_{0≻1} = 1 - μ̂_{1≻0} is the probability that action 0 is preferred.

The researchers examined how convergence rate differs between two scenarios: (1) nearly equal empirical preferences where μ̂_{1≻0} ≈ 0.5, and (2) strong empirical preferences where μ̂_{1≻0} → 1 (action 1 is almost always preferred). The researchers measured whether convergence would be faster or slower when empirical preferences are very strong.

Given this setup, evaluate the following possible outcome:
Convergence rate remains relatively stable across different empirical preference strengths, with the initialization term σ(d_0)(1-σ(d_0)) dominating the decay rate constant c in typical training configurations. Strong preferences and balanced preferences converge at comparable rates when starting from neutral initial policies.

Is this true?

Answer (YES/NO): NO